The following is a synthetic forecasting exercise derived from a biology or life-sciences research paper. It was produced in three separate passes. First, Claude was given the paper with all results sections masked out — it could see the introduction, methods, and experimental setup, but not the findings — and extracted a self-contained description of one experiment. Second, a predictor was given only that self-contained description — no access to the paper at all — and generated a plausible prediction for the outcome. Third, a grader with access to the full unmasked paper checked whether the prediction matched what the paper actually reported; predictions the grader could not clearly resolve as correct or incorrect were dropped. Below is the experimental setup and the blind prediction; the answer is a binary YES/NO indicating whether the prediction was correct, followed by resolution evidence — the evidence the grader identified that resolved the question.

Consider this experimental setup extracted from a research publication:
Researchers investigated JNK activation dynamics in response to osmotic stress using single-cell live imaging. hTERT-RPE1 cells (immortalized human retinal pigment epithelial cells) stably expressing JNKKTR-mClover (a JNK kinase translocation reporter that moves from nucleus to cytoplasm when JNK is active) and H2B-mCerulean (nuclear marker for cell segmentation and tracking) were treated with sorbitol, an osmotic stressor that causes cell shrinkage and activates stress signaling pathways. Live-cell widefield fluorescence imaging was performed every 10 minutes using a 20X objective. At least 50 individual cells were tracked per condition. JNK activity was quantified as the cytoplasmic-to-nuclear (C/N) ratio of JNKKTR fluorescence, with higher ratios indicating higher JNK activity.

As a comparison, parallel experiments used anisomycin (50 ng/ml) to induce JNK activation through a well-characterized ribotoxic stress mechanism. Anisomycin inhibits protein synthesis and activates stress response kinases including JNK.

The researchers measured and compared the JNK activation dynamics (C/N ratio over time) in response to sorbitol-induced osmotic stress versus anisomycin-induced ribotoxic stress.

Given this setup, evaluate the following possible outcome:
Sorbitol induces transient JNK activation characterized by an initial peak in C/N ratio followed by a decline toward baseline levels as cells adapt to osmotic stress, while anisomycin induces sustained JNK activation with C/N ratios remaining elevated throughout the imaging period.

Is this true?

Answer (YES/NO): YES